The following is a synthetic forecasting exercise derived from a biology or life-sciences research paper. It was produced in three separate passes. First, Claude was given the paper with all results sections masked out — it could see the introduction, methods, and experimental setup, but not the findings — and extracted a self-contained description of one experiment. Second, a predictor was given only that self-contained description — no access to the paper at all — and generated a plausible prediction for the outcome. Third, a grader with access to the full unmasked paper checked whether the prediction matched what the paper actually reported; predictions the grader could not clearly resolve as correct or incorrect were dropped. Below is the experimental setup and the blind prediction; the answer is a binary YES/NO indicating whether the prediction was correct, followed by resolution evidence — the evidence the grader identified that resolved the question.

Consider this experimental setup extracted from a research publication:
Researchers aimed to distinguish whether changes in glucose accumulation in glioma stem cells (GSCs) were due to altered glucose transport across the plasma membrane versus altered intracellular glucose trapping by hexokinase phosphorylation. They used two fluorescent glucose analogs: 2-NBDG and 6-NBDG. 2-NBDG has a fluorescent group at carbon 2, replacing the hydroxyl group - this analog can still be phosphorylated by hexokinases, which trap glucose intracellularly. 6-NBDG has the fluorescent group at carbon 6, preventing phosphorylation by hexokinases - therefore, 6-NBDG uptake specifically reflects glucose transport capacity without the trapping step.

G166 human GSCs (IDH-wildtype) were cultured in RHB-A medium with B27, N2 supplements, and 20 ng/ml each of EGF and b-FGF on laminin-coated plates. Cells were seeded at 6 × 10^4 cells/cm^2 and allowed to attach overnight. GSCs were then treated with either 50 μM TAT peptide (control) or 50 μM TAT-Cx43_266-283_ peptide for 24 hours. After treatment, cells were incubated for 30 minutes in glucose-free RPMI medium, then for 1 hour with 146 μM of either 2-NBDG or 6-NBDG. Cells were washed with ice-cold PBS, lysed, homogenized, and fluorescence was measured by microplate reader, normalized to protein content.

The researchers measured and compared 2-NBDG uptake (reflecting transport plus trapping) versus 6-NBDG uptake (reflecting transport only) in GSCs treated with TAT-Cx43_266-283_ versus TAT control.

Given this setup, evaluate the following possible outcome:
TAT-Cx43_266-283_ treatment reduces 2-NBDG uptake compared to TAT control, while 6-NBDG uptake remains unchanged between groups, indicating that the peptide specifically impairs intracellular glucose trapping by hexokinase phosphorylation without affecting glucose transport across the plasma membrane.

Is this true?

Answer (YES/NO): YES